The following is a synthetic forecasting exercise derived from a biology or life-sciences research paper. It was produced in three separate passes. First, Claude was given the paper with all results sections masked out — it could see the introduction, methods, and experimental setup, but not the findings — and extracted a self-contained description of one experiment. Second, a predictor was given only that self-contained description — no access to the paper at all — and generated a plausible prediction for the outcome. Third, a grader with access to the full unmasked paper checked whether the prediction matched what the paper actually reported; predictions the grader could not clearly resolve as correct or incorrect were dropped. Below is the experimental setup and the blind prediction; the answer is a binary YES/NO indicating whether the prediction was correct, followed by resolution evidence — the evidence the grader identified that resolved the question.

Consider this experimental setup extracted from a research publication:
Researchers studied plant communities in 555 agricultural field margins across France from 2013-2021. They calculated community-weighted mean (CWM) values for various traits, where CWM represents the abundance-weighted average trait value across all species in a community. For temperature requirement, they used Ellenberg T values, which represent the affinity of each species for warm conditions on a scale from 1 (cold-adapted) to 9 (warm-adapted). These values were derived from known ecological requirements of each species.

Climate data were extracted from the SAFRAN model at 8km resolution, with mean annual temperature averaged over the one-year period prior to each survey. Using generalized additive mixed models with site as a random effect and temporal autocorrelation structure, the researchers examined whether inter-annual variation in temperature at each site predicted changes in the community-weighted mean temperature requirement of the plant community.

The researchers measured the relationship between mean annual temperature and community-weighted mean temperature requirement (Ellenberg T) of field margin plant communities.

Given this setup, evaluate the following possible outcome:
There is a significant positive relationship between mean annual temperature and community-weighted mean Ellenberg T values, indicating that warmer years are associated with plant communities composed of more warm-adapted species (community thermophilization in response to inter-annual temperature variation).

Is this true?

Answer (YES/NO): YES